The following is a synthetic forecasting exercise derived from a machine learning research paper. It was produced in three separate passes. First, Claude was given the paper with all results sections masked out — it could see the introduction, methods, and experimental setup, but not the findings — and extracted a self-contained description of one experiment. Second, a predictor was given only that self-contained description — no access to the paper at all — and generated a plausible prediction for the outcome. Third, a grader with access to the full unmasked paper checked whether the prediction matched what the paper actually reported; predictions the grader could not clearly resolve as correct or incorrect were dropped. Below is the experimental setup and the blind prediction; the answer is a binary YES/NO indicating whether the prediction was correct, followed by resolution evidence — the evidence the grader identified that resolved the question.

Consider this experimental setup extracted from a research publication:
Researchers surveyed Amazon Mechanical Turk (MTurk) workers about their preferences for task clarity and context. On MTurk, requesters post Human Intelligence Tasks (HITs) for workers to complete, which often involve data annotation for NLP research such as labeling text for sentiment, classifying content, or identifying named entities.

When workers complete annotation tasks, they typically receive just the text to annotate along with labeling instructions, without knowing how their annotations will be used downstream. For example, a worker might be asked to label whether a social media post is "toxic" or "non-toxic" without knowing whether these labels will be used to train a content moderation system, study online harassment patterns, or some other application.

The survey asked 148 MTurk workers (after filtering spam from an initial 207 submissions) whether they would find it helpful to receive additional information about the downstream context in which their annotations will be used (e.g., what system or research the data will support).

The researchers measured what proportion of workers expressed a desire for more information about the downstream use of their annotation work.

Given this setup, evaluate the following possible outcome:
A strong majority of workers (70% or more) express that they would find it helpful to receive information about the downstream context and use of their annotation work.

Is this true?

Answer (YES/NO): NO